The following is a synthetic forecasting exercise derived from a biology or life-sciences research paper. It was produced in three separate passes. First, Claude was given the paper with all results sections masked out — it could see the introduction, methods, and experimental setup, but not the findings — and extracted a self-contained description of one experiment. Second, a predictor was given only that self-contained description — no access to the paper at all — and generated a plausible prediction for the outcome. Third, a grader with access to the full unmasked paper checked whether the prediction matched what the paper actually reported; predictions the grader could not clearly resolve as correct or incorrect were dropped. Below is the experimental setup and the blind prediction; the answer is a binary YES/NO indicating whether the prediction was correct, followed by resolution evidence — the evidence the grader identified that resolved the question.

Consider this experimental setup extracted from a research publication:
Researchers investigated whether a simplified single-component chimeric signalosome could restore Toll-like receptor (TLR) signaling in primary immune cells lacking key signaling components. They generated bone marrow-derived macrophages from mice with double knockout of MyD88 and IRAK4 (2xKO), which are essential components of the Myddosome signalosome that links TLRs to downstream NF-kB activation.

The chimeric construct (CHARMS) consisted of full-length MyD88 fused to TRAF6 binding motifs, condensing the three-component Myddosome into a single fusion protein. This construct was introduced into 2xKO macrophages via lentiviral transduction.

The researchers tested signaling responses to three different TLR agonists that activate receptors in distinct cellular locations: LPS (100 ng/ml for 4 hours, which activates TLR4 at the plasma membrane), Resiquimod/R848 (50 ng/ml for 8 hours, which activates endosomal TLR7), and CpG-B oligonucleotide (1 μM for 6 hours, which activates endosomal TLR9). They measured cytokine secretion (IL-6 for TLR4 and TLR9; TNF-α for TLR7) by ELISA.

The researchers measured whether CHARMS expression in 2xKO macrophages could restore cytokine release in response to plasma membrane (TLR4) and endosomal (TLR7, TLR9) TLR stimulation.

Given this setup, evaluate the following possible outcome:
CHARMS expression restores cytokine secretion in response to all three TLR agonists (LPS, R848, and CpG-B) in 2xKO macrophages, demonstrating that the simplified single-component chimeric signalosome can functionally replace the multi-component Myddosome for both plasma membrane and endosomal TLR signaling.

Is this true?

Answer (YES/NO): YES